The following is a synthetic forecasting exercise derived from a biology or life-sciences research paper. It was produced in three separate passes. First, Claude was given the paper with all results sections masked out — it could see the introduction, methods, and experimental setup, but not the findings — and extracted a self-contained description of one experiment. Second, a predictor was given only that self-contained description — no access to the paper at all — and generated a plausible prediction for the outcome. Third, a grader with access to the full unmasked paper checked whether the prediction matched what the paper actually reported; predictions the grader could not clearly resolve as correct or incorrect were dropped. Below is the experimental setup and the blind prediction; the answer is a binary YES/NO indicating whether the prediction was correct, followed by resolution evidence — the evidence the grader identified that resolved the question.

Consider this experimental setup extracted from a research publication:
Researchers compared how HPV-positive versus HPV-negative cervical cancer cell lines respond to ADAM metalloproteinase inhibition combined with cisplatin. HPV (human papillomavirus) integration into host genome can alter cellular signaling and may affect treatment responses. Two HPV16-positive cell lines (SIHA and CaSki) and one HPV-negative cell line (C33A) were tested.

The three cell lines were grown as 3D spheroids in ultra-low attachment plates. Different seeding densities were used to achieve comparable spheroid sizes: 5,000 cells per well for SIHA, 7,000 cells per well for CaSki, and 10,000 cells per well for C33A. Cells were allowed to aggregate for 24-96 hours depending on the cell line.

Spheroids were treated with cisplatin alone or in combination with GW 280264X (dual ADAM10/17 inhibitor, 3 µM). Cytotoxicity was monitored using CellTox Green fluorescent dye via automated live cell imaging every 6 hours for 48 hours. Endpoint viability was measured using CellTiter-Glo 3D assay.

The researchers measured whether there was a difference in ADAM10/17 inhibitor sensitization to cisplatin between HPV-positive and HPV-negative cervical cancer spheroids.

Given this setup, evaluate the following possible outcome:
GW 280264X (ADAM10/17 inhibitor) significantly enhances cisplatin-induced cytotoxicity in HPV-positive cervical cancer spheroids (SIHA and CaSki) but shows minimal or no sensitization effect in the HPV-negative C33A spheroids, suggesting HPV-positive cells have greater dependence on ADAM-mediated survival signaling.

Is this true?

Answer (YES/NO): NO